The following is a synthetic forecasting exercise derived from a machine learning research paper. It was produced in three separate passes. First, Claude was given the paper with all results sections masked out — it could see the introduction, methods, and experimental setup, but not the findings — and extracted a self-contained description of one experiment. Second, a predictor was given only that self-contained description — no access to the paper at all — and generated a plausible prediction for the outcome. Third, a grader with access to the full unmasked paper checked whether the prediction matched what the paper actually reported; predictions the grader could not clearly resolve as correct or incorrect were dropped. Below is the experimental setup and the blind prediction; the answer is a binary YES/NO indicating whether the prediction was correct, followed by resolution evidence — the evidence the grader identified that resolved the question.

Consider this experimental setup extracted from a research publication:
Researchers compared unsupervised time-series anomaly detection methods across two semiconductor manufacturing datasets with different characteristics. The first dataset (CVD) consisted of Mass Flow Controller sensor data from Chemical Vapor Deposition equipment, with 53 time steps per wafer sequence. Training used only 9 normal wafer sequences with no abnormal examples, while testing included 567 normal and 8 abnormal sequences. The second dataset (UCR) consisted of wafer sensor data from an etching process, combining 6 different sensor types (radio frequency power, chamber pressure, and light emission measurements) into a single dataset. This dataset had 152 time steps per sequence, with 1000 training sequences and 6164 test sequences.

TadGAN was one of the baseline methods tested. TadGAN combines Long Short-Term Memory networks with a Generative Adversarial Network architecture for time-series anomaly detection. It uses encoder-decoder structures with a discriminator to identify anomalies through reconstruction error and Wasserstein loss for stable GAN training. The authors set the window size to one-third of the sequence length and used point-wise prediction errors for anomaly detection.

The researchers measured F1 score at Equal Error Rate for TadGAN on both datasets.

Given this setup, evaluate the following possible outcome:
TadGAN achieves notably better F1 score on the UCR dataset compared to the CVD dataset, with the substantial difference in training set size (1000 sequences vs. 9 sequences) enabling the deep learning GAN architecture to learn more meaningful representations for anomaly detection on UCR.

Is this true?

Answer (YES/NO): NO